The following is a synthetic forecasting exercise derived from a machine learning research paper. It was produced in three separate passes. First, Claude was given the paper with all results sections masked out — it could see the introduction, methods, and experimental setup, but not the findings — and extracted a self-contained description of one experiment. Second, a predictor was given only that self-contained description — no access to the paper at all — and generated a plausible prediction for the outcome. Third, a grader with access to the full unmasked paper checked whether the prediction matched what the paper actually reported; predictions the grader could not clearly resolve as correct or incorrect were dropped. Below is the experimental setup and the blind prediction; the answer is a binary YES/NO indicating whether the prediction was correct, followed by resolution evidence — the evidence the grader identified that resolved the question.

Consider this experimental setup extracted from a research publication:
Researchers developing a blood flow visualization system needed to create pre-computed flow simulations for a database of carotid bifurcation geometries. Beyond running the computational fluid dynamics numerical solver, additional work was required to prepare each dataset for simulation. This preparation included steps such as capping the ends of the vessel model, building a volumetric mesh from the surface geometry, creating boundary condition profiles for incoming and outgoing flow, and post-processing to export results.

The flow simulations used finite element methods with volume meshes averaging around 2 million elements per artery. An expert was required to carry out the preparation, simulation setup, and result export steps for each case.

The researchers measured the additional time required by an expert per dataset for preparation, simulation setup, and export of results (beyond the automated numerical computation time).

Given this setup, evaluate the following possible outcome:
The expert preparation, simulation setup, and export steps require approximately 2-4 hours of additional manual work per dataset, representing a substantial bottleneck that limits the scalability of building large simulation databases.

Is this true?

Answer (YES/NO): NO